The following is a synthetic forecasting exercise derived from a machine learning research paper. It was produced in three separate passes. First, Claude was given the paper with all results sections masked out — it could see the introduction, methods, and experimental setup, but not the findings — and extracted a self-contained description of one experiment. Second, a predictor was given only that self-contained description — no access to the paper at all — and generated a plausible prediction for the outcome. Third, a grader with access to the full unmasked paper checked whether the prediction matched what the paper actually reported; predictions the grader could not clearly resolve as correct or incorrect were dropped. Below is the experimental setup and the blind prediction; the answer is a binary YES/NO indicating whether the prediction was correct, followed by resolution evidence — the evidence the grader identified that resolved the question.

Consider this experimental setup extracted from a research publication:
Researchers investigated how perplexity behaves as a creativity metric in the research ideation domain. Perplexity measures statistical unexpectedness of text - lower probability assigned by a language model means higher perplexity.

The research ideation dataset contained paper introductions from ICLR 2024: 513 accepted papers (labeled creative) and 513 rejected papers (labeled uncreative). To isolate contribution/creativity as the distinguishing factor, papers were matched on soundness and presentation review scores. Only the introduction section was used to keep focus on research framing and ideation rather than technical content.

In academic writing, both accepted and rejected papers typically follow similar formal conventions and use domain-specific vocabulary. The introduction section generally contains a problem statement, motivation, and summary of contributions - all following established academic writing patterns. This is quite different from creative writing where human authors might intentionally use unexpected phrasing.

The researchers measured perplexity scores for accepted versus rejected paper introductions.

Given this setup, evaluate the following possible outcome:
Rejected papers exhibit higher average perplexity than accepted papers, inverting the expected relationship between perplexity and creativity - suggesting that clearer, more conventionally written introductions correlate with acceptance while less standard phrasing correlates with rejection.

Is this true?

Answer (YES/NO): NO